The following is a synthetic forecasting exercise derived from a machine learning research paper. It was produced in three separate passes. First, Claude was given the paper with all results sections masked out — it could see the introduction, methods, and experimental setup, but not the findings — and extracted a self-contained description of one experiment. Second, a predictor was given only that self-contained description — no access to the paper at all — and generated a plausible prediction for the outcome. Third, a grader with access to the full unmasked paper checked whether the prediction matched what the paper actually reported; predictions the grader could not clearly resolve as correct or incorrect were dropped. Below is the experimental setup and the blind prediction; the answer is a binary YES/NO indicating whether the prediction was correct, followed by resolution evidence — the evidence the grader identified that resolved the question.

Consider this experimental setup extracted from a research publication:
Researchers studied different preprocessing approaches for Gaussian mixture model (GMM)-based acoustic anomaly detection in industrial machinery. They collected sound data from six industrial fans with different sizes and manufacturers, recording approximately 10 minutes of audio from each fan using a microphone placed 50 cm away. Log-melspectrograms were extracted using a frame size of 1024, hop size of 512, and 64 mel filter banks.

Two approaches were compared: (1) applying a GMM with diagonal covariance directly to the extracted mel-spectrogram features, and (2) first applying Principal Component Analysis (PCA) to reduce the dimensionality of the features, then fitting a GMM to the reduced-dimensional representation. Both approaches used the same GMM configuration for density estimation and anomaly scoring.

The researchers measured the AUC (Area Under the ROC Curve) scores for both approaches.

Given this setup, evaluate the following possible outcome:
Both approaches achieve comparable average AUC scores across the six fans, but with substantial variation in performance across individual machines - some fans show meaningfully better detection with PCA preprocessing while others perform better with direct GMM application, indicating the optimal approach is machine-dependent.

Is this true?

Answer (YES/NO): NO